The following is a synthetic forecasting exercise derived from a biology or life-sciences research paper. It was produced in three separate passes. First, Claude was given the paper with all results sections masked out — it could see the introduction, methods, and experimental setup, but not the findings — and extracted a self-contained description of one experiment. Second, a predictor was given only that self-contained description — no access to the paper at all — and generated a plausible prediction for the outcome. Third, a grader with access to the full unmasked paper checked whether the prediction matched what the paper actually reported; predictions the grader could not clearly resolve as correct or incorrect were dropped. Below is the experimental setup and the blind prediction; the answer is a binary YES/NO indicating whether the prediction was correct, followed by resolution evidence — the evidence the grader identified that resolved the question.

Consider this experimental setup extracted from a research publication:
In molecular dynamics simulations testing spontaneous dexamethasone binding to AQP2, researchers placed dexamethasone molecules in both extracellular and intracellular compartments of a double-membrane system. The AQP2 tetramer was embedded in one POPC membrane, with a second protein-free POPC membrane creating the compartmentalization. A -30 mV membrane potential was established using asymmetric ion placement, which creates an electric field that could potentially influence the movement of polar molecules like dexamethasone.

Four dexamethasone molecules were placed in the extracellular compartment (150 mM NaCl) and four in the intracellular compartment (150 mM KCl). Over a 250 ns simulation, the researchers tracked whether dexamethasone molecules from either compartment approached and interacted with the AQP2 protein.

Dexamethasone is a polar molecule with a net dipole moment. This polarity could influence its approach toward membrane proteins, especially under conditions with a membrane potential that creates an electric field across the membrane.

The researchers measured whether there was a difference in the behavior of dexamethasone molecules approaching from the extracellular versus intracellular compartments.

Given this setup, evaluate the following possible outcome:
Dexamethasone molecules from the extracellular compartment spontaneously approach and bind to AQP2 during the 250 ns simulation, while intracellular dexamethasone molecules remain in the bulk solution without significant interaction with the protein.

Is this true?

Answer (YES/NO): YES